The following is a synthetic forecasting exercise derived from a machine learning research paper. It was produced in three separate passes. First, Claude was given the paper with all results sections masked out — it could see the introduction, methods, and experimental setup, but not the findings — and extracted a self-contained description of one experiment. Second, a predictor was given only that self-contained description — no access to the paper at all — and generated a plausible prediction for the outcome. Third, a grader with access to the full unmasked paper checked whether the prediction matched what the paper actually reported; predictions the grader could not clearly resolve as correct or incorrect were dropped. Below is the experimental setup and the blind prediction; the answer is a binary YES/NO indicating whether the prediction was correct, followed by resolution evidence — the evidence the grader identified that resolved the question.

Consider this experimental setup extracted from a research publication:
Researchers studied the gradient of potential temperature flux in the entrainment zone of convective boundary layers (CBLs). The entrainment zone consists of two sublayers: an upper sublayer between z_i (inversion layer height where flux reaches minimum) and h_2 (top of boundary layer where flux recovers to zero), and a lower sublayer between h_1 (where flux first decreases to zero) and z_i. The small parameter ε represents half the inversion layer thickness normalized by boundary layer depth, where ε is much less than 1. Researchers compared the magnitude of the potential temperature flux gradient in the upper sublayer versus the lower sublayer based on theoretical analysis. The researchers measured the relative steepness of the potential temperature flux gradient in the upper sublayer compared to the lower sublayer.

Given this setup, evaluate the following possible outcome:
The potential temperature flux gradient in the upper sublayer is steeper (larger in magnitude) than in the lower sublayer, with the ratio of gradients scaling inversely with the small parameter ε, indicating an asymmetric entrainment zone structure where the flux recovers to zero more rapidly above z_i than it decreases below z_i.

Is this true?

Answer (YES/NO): YES